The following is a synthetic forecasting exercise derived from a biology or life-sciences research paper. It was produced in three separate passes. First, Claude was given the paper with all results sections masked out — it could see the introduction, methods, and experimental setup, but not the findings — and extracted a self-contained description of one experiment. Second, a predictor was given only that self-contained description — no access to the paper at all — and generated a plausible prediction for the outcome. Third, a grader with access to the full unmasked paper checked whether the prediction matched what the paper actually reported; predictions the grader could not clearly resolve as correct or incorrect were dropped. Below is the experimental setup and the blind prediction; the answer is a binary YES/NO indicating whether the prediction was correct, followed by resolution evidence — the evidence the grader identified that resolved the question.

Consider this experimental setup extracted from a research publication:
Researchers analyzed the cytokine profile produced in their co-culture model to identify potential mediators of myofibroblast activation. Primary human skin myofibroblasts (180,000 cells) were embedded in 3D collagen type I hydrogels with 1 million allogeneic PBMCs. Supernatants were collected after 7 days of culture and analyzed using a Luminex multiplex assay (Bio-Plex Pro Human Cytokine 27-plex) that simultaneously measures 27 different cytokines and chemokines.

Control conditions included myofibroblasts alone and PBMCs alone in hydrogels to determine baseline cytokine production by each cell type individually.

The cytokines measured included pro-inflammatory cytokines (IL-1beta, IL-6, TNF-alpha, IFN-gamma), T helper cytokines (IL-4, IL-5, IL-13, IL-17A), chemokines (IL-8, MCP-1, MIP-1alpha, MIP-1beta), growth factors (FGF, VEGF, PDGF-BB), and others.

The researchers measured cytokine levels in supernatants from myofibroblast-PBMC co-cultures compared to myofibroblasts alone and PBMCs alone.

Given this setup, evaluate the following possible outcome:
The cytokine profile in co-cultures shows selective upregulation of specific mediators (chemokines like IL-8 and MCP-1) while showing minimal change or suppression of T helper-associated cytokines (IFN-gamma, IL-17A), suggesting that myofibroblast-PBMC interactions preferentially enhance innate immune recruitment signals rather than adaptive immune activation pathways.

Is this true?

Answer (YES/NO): NO